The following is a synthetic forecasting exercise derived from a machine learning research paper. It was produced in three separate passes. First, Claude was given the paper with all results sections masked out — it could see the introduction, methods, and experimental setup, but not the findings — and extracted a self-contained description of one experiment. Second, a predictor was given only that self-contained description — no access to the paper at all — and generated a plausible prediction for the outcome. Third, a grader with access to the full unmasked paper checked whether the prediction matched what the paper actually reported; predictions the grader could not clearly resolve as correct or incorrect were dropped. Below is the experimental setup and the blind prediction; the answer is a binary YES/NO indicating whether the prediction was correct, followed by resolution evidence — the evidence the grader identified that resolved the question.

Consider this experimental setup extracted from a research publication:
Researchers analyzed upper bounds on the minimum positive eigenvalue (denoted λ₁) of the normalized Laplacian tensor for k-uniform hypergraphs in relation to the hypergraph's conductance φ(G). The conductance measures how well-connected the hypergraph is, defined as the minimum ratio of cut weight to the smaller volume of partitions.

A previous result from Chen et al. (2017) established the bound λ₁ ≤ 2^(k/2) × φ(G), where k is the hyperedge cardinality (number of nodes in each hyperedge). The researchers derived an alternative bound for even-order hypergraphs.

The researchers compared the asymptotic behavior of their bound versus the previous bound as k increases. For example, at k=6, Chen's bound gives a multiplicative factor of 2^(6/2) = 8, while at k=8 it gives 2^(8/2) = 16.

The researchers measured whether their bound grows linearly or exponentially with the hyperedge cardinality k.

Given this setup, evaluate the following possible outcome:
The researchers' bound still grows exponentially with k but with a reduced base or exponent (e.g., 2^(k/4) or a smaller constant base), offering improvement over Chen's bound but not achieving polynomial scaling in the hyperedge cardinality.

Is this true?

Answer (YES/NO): NO